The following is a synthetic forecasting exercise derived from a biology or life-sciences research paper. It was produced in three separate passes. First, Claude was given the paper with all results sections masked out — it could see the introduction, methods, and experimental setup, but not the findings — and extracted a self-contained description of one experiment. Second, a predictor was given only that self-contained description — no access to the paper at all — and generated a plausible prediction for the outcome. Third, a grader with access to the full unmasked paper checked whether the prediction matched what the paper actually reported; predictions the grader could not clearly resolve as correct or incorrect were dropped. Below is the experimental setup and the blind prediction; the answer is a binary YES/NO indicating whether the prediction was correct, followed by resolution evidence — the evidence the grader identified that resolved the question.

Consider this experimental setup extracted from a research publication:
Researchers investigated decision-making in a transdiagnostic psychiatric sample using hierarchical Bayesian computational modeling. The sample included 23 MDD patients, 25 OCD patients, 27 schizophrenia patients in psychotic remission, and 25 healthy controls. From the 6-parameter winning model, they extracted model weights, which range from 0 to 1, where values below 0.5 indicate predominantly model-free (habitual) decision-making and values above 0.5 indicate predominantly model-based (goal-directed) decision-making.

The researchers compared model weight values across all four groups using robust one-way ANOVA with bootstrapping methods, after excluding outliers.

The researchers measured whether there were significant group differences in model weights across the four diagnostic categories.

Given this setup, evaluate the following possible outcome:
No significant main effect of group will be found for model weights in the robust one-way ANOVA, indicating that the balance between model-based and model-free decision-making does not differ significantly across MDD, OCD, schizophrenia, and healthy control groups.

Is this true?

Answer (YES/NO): YES